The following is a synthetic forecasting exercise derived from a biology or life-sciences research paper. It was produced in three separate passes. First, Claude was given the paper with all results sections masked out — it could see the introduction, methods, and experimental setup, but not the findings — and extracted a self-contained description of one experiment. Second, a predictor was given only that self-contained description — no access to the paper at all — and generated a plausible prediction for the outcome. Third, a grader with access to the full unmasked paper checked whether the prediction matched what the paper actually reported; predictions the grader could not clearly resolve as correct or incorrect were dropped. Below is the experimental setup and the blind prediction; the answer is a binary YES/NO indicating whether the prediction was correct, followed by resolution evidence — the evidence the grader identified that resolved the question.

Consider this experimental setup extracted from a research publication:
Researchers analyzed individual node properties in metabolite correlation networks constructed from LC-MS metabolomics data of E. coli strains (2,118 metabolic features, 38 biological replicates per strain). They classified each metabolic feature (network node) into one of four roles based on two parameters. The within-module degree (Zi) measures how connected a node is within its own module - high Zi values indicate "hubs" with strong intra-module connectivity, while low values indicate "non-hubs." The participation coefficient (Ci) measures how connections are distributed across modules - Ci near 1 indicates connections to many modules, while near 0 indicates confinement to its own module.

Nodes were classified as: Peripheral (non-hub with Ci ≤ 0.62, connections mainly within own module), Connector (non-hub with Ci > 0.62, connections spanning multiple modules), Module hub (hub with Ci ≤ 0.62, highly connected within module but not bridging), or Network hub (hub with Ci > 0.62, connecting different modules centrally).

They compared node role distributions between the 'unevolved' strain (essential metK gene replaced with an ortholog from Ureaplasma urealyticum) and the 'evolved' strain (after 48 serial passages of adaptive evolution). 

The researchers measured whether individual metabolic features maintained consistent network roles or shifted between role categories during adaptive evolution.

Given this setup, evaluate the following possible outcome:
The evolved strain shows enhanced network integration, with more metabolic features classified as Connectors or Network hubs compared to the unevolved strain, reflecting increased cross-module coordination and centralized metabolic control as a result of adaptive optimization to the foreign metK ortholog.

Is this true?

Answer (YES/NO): YES